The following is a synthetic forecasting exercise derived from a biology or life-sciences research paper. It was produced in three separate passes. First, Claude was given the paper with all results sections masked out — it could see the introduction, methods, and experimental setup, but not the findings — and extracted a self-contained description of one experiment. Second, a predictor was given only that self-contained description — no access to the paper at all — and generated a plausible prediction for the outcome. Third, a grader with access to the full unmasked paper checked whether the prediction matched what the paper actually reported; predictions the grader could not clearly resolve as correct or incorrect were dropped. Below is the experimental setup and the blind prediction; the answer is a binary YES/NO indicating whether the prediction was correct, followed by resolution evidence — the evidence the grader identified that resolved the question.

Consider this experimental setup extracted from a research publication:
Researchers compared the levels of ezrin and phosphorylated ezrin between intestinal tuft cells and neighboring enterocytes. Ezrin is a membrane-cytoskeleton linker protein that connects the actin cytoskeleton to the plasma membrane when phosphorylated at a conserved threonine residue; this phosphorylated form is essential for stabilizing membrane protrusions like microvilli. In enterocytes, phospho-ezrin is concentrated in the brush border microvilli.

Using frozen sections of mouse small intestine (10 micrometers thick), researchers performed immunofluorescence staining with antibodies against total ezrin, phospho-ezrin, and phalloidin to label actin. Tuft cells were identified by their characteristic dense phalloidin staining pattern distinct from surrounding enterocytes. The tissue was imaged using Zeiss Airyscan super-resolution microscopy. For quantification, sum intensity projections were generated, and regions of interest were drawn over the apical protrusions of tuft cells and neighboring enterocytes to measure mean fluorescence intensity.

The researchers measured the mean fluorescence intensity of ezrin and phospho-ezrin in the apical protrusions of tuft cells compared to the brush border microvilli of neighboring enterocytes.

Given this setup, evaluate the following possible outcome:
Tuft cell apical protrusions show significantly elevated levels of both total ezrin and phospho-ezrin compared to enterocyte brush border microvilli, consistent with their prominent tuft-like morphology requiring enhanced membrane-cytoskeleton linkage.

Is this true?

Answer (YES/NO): NO